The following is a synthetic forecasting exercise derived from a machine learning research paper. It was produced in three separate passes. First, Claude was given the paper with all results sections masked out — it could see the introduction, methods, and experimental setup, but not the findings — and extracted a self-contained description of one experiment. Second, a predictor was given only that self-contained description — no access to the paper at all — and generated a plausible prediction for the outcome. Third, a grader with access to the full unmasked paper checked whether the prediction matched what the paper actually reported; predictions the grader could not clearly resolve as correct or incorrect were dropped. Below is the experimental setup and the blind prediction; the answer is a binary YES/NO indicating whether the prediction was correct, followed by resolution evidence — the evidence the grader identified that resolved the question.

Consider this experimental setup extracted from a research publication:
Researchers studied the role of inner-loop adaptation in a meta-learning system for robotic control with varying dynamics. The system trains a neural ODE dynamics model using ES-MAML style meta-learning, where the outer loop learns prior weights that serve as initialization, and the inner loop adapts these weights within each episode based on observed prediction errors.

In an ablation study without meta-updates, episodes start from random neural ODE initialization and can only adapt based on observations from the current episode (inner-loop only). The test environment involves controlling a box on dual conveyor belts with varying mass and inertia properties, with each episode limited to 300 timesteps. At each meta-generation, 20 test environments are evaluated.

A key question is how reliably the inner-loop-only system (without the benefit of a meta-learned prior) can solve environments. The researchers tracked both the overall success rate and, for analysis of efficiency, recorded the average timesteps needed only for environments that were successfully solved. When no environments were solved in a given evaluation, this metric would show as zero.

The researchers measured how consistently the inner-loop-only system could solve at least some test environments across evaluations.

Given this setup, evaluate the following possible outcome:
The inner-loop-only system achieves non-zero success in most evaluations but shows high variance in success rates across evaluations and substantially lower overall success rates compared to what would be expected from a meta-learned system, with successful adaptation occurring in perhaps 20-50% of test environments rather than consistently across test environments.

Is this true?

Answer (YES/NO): NO